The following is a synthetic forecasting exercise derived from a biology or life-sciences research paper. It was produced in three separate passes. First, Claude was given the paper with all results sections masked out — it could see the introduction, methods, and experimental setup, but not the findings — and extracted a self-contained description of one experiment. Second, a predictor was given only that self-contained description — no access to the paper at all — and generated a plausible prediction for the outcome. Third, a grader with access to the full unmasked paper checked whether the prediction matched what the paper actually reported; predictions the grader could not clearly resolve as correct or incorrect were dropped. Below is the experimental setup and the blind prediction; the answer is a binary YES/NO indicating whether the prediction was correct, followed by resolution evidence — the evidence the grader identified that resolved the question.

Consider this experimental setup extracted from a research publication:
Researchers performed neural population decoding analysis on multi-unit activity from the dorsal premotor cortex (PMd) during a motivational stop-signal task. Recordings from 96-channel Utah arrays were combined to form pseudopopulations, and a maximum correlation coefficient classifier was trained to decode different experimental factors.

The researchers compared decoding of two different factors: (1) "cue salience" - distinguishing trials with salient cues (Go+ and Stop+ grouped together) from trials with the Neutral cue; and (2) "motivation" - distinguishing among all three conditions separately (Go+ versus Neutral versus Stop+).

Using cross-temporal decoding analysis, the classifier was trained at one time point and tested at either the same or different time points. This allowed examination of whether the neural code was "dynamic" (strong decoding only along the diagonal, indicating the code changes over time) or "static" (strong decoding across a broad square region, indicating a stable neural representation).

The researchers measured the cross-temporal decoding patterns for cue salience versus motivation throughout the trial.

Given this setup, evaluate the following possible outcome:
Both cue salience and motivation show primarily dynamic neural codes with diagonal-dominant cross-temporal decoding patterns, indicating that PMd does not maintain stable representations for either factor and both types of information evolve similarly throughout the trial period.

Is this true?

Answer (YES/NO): NO